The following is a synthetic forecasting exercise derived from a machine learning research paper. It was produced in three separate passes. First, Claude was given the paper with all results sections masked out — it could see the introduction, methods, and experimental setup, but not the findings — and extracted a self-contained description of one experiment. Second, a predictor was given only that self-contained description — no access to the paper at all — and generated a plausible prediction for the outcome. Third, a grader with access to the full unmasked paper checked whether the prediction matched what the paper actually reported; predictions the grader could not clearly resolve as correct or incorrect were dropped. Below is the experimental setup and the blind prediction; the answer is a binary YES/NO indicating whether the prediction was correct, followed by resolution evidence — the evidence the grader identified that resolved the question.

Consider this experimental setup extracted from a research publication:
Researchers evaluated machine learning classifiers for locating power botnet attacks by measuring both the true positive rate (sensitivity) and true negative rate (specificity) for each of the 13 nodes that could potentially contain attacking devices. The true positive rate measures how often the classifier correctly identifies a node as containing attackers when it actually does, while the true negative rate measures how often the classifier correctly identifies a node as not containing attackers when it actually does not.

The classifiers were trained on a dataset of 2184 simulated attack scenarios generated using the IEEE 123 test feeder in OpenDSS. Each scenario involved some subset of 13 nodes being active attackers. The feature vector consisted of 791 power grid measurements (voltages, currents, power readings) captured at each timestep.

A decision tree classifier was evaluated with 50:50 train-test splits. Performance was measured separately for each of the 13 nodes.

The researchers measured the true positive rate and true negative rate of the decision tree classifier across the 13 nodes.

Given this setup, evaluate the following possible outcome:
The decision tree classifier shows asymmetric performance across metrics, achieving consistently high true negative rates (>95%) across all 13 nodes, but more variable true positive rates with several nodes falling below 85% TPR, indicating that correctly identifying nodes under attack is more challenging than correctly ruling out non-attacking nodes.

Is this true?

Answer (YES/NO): NO